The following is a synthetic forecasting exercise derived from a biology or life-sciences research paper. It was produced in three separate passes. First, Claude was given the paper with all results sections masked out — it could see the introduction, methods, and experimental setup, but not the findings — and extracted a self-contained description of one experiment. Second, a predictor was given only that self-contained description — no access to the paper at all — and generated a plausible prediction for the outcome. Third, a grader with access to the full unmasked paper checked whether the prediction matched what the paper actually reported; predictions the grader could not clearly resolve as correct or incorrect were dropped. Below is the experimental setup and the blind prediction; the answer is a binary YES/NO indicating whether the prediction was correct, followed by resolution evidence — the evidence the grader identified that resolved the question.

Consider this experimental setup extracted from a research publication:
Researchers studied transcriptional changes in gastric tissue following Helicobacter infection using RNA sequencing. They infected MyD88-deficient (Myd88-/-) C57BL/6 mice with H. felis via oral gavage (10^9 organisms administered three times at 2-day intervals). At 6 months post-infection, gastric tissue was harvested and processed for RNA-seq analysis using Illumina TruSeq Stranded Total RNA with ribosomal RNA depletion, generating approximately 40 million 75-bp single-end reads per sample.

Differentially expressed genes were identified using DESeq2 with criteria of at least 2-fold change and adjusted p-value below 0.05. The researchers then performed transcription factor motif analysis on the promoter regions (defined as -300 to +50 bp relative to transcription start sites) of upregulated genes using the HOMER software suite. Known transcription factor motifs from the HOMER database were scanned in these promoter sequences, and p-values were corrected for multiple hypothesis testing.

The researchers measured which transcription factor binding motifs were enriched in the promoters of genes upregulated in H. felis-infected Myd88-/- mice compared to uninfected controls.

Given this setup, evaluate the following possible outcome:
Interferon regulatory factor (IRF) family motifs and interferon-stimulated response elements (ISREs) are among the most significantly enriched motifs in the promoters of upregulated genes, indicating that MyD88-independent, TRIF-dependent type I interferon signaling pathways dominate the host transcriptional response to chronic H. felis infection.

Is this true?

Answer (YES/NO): YES